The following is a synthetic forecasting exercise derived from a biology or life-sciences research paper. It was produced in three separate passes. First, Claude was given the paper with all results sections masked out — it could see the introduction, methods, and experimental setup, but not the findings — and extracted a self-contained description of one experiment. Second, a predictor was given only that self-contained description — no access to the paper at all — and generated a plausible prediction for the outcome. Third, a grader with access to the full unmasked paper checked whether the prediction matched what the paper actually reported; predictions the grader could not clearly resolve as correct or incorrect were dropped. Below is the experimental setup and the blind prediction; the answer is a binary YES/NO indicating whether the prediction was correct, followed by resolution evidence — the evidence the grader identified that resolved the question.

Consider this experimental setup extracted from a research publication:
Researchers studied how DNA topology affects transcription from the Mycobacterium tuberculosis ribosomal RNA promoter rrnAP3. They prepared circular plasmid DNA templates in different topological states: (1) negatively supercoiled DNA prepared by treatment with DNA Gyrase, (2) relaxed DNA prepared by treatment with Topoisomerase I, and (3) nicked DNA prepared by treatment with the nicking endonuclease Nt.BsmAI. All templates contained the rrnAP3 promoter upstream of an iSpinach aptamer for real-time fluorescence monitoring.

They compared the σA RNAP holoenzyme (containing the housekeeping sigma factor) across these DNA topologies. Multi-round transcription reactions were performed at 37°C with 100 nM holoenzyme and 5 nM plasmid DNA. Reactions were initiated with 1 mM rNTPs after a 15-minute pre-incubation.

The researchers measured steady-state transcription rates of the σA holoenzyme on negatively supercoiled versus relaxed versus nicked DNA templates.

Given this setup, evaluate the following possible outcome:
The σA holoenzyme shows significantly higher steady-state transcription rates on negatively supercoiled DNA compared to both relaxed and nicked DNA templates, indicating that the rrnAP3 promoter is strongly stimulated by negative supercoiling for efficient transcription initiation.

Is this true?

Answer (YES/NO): YES